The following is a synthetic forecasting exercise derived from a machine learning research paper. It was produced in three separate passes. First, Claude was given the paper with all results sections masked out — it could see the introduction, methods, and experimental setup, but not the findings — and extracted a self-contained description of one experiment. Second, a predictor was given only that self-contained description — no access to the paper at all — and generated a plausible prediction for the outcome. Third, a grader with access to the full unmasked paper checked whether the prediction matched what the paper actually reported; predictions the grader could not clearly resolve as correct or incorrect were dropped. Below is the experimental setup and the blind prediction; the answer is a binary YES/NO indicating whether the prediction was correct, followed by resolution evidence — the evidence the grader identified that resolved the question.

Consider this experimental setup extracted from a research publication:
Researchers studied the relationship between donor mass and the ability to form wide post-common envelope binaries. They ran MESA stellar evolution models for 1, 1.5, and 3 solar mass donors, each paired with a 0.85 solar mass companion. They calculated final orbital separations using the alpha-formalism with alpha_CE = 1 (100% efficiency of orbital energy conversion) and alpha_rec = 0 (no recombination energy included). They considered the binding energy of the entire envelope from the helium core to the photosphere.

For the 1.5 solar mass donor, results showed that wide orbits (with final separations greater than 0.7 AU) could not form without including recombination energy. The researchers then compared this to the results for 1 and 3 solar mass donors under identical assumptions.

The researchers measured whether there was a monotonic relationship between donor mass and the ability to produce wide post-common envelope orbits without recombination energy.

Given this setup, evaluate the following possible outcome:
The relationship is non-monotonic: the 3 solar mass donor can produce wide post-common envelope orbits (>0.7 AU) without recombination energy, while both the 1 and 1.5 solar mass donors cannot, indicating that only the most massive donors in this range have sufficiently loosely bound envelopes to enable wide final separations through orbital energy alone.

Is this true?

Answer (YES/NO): NO